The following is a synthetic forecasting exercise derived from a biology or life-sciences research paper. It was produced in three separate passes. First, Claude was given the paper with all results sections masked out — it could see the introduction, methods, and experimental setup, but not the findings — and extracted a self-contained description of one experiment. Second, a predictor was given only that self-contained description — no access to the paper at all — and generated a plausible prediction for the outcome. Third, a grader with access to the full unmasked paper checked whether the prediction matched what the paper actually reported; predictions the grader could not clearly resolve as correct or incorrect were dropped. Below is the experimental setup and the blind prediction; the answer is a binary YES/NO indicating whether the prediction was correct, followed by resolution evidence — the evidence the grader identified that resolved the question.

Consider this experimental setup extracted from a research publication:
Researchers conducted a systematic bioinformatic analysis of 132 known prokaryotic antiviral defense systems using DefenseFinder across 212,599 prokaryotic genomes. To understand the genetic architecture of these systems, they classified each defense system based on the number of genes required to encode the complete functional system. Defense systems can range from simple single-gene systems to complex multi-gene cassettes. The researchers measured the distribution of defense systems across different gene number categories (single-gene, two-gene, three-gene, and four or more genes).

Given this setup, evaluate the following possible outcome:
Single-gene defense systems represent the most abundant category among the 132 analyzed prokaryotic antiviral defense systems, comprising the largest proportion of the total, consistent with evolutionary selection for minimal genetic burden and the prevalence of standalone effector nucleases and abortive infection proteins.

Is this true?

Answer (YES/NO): YES